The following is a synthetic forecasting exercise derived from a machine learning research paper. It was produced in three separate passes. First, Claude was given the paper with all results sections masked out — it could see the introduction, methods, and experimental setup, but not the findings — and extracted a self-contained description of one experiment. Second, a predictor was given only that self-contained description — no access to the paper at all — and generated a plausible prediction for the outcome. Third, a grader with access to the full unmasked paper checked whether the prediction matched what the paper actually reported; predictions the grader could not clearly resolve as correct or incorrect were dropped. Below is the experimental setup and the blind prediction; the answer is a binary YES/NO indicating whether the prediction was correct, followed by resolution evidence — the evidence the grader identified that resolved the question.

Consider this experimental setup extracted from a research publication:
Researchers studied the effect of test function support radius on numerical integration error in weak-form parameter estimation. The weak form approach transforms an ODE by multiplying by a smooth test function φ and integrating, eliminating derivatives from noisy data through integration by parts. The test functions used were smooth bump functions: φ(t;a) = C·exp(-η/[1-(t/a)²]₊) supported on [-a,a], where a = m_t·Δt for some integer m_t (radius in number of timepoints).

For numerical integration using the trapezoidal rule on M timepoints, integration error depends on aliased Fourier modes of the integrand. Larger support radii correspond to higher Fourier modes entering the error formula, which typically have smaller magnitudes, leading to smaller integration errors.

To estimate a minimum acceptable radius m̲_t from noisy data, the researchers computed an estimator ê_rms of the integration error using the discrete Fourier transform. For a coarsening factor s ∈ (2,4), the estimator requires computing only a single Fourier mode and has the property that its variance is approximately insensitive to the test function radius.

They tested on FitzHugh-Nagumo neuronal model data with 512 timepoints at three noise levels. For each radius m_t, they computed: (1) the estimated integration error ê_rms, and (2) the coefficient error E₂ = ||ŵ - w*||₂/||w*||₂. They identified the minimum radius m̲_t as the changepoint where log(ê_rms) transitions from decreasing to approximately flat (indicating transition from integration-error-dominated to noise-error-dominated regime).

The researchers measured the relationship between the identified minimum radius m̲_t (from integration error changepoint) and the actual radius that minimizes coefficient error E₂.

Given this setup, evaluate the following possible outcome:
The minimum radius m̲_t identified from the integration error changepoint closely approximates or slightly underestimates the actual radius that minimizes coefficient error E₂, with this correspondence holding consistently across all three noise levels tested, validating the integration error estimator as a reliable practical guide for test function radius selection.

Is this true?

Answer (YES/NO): NO